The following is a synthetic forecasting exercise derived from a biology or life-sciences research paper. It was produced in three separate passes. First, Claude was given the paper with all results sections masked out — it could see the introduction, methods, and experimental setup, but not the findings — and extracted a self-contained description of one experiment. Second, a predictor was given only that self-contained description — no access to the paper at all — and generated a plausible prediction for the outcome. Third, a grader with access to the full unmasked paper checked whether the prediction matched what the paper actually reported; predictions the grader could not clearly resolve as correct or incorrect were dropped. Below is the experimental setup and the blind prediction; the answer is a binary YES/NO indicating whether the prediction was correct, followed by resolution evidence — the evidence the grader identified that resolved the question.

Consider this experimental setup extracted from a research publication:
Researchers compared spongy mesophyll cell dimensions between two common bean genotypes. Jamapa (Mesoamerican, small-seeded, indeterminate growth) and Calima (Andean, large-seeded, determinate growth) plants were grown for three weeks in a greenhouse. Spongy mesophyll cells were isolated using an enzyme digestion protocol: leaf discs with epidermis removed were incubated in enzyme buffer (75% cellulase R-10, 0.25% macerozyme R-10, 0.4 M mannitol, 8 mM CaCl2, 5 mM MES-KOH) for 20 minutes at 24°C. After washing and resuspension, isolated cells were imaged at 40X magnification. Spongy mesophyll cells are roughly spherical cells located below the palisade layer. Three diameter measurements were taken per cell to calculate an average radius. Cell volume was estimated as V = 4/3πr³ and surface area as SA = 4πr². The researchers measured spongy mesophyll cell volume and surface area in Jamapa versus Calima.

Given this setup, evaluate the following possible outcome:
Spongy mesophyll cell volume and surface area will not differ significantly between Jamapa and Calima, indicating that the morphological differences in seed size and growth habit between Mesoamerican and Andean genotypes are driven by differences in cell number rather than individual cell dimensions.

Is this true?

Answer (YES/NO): NO